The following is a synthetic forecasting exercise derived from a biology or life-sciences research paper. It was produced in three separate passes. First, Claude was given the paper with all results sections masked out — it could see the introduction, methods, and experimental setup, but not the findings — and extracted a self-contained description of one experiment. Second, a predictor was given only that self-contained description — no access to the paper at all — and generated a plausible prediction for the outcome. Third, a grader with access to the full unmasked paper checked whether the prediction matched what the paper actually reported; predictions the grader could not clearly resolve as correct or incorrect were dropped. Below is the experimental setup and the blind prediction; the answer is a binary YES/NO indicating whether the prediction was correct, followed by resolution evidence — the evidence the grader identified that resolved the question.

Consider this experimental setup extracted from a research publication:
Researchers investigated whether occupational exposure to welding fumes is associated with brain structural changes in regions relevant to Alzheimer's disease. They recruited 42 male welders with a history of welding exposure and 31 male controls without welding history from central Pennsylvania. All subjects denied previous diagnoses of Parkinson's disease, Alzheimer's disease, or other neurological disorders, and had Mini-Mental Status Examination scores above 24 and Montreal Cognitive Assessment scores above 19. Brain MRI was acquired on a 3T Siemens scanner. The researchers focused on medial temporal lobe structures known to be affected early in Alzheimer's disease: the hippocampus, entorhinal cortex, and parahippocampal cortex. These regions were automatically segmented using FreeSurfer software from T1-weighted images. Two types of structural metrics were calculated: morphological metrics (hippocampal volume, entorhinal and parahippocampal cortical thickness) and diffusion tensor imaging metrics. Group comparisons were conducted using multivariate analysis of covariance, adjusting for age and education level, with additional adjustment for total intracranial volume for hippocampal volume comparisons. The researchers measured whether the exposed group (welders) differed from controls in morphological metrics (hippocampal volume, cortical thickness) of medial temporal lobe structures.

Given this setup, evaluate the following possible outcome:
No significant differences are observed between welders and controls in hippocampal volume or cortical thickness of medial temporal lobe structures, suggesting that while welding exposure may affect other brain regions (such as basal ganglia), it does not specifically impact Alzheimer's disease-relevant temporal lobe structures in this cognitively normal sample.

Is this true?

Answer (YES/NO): YES